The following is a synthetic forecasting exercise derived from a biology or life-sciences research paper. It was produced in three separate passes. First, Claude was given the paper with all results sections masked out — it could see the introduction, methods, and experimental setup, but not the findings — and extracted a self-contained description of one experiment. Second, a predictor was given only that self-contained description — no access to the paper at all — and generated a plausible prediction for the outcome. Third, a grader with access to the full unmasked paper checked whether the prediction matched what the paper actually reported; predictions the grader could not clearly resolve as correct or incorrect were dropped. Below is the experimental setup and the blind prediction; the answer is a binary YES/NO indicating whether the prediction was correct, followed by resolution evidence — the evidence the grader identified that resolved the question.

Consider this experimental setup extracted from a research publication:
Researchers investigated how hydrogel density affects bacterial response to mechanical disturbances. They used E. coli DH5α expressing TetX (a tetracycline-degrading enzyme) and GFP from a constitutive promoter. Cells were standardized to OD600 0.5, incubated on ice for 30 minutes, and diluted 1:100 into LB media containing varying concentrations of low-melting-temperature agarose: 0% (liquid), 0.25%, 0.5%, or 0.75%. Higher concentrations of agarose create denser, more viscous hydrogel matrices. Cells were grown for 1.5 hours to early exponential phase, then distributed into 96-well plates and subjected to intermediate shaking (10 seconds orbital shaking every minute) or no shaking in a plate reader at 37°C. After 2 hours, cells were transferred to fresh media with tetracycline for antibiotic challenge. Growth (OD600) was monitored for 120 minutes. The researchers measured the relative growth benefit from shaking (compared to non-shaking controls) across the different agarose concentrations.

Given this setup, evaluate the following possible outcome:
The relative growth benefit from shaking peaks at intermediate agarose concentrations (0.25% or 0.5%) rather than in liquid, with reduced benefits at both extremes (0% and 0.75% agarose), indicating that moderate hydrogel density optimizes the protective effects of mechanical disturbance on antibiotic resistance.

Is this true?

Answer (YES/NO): YES